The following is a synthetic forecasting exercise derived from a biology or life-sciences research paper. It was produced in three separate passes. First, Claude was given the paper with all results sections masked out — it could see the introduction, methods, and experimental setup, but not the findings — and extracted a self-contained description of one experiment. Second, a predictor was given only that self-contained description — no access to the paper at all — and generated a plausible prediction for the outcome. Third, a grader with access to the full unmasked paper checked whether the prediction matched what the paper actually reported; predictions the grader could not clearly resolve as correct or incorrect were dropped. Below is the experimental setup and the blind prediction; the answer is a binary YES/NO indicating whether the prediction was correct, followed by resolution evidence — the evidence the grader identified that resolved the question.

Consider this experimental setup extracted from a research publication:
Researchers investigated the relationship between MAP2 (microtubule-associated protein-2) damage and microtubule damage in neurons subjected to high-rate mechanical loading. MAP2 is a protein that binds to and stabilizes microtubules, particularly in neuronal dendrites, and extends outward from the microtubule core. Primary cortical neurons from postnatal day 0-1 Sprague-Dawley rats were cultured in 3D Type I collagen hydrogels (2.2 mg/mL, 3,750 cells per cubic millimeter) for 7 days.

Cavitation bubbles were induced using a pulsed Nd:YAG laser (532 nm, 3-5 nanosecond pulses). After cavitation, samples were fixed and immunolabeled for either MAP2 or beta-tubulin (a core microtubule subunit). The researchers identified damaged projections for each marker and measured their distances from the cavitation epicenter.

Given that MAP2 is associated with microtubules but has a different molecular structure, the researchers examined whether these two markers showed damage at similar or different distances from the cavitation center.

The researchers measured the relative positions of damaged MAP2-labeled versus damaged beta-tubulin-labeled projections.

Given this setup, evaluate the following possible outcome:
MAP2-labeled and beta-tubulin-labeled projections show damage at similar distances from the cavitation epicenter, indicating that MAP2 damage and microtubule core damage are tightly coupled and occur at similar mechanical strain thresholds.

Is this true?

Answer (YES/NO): NO